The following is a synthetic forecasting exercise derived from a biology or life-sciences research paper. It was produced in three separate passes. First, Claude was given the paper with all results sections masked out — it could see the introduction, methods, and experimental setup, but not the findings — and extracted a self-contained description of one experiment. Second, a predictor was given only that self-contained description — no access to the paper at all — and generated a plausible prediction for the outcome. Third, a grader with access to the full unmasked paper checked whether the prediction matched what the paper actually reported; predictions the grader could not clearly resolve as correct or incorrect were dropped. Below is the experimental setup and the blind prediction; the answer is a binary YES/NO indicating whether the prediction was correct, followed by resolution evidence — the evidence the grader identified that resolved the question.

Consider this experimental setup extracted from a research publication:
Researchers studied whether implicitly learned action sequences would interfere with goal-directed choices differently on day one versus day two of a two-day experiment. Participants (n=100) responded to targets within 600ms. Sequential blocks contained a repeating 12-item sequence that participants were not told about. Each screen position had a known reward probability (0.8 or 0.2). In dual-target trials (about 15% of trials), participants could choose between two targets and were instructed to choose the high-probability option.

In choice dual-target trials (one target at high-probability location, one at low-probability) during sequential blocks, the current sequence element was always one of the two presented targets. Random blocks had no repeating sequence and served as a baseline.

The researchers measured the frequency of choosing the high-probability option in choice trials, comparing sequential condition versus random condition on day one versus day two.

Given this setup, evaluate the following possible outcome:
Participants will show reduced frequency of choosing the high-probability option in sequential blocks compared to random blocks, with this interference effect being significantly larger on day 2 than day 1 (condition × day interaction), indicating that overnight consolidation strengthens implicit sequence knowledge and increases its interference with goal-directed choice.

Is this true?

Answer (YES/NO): YES